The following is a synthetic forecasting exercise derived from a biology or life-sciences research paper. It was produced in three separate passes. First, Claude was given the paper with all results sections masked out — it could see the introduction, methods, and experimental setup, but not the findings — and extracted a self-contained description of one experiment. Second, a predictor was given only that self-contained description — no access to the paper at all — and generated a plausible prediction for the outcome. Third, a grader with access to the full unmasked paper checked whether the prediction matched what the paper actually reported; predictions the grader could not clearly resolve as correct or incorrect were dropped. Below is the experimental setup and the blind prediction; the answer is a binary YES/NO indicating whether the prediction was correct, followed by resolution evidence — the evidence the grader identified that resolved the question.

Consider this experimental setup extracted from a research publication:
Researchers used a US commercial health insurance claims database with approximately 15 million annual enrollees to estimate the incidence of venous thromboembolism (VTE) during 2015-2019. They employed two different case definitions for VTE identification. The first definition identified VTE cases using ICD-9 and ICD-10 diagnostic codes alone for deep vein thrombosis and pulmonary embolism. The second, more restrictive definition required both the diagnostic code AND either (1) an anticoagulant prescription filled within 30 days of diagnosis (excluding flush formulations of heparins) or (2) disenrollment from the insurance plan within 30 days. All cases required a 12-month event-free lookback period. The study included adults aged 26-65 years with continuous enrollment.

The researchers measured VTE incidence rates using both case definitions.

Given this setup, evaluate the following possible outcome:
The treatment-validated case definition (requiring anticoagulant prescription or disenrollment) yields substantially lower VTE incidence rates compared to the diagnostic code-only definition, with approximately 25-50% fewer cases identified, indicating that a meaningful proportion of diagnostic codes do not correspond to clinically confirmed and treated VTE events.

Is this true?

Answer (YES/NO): YES